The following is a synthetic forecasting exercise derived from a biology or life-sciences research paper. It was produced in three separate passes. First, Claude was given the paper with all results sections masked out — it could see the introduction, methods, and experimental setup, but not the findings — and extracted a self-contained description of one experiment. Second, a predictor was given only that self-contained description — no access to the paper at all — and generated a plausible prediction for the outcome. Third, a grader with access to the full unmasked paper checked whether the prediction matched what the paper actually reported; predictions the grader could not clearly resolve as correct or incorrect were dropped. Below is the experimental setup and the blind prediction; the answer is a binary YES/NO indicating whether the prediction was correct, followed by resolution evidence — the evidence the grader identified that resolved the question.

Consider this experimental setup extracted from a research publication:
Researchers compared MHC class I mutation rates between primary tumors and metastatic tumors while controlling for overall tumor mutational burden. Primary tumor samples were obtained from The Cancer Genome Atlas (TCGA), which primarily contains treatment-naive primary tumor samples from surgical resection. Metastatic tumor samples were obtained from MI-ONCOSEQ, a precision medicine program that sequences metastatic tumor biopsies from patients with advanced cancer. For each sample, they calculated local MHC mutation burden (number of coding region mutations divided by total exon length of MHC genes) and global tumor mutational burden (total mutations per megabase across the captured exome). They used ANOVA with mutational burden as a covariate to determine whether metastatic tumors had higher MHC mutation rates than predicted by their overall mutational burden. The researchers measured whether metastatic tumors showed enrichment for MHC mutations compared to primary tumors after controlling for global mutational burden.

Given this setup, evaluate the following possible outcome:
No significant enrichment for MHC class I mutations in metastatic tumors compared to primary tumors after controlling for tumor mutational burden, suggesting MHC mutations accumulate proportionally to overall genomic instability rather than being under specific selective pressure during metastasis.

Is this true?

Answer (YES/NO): NO